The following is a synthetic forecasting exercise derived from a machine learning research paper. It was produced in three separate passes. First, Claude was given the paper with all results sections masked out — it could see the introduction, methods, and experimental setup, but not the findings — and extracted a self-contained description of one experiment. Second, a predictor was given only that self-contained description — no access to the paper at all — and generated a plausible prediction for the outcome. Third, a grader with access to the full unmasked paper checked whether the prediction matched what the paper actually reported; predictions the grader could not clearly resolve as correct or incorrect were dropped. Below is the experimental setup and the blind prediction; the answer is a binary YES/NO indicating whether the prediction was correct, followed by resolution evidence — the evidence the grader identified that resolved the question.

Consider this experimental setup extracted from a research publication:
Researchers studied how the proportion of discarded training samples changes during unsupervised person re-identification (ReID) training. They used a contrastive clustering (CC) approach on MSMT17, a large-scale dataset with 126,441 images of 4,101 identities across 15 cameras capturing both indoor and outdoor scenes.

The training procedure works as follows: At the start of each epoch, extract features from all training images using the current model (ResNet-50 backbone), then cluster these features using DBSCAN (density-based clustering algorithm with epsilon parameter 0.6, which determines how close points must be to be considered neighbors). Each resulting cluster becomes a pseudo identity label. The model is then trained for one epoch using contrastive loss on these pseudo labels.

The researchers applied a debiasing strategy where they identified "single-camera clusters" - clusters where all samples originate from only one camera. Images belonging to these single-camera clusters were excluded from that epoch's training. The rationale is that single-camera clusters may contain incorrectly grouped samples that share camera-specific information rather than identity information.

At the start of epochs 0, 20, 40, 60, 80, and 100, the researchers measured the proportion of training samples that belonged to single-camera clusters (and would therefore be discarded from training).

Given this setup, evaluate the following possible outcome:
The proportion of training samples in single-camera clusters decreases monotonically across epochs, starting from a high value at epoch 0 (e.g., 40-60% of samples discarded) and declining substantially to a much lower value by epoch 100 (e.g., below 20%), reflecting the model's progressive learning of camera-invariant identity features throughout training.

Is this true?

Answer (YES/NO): NO